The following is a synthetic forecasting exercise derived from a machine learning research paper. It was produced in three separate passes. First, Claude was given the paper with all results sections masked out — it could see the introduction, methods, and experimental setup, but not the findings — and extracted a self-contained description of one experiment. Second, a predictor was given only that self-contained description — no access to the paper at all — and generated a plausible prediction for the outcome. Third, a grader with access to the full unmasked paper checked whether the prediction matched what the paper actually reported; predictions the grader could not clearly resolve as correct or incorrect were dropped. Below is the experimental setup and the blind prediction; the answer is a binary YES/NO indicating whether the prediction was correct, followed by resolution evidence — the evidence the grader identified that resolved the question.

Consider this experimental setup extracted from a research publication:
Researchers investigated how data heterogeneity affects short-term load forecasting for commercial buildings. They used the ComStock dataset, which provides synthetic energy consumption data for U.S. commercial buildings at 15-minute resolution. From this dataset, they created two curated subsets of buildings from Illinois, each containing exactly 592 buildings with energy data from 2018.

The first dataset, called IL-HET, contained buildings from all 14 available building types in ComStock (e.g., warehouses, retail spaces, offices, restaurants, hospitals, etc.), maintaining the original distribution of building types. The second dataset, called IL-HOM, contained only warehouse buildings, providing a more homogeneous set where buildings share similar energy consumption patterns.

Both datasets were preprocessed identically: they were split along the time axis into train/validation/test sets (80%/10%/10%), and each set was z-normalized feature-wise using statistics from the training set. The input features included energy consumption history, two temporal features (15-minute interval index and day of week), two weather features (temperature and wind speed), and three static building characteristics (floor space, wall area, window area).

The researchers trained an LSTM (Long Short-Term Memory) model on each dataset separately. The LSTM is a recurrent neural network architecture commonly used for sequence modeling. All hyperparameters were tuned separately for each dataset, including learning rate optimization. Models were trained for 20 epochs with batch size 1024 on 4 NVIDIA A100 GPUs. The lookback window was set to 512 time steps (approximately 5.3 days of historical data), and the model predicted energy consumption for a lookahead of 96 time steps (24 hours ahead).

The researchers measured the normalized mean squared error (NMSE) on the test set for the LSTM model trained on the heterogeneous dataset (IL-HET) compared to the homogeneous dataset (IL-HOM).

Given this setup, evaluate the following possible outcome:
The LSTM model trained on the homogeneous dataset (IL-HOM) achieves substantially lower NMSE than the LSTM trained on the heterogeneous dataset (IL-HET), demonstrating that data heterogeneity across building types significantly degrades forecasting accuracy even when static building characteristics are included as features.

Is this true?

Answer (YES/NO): NO